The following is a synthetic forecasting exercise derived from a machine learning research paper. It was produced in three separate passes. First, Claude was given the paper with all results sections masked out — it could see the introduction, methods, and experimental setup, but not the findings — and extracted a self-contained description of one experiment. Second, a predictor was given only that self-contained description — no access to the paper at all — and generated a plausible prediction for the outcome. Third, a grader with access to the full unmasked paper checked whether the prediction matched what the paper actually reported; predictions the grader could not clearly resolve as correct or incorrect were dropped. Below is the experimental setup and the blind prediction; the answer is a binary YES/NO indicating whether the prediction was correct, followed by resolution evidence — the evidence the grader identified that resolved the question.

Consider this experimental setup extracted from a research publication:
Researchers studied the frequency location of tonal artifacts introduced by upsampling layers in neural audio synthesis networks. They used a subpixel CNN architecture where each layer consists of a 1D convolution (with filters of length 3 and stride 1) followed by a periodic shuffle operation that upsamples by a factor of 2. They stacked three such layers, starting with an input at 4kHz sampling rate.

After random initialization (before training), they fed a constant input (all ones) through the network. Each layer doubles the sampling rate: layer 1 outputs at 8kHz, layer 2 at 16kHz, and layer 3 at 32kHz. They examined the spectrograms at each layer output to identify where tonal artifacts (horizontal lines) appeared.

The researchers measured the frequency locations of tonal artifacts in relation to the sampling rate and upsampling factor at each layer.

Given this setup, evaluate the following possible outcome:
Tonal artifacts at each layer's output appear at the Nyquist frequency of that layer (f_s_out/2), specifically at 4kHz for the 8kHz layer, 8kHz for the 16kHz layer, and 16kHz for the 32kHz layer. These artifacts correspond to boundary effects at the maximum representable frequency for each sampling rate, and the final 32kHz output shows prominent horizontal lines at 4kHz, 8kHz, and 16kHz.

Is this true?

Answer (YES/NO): YES